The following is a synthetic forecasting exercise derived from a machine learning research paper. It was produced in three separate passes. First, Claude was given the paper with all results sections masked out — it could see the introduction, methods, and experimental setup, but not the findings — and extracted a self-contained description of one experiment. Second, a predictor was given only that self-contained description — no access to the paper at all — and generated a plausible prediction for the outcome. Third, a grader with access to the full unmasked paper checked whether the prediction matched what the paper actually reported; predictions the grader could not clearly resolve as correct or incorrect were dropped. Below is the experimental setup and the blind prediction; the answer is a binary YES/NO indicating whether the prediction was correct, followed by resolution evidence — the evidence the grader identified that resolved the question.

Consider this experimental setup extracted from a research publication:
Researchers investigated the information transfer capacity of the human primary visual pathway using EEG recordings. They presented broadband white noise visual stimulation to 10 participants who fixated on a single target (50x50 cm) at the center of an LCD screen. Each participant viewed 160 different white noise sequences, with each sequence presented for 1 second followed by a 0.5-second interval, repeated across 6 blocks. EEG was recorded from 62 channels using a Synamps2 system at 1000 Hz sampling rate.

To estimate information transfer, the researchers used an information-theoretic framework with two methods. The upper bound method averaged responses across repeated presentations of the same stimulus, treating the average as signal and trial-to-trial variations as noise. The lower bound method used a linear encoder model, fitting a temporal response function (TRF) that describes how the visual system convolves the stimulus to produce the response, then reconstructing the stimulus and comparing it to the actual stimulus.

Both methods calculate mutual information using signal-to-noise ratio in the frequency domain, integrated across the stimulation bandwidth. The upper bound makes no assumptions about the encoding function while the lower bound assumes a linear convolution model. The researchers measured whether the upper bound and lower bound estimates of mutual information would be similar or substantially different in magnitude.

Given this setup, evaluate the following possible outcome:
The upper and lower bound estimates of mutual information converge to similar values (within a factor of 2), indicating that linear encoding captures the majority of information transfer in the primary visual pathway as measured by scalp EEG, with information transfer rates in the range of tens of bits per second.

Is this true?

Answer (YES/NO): NO